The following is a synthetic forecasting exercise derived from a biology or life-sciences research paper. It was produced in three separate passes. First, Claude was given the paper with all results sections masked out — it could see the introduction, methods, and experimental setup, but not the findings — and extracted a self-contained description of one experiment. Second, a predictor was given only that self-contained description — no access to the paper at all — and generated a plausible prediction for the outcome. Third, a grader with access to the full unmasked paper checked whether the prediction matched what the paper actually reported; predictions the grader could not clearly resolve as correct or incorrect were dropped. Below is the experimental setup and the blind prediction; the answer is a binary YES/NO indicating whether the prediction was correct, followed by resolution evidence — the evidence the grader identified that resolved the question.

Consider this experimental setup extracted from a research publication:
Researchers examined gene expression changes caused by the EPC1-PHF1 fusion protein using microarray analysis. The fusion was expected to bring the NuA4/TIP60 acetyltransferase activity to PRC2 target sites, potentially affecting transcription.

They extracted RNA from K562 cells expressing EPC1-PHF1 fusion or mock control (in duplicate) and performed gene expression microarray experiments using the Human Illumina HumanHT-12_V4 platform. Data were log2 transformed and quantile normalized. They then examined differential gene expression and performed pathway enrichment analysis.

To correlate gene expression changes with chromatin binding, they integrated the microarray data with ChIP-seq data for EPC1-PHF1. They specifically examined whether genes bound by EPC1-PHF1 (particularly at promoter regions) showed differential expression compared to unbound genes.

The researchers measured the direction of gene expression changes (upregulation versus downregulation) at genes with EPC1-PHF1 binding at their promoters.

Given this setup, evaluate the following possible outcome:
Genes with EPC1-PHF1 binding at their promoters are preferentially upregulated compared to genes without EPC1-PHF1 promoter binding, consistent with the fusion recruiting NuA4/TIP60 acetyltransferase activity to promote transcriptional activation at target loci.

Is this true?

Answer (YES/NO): YES